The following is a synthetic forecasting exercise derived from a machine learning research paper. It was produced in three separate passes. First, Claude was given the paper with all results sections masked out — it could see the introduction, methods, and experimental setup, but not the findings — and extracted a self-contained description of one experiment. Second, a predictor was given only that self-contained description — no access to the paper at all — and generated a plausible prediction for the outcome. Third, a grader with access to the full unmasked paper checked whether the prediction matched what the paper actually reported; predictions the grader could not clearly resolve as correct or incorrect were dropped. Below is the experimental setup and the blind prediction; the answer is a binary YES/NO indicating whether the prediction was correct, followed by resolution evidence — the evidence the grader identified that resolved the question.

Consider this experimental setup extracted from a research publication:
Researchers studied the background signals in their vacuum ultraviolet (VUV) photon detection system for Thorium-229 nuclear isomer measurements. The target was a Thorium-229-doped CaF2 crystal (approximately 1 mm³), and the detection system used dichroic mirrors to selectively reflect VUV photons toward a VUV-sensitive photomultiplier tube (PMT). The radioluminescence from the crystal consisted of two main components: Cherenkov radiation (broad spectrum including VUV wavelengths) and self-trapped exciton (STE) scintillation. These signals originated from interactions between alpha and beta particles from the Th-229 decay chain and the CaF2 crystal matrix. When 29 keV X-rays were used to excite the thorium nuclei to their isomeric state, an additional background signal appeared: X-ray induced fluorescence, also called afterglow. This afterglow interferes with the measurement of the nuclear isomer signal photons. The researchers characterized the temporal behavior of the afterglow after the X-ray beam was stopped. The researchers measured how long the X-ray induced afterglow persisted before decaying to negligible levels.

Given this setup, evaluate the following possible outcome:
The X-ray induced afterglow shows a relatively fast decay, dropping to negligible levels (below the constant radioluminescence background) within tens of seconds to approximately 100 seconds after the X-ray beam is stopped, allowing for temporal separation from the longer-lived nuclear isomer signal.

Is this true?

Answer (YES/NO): NO